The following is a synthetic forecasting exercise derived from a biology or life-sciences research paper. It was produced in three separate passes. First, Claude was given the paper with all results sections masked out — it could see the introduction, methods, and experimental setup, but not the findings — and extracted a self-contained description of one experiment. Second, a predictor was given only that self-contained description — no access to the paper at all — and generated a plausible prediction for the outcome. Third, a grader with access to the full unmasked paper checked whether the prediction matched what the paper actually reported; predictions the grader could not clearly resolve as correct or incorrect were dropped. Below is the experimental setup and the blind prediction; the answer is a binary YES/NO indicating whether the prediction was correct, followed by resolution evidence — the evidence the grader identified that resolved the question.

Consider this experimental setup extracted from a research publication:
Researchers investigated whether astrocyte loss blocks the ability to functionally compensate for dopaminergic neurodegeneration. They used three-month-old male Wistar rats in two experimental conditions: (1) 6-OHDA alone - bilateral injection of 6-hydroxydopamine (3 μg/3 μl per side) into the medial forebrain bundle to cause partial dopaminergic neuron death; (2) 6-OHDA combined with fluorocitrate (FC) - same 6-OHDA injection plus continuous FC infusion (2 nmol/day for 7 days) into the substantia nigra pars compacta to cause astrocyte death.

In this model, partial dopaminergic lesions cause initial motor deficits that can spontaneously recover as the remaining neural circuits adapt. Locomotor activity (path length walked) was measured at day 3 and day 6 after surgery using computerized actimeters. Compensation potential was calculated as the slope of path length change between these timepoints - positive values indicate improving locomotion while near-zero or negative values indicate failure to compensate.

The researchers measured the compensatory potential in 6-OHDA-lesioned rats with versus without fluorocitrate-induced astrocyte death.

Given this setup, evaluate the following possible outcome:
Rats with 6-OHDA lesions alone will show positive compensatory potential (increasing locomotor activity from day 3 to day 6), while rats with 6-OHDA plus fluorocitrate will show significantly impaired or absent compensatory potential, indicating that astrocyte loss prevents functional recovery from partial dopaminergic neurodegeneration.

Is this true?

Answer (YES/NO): YES